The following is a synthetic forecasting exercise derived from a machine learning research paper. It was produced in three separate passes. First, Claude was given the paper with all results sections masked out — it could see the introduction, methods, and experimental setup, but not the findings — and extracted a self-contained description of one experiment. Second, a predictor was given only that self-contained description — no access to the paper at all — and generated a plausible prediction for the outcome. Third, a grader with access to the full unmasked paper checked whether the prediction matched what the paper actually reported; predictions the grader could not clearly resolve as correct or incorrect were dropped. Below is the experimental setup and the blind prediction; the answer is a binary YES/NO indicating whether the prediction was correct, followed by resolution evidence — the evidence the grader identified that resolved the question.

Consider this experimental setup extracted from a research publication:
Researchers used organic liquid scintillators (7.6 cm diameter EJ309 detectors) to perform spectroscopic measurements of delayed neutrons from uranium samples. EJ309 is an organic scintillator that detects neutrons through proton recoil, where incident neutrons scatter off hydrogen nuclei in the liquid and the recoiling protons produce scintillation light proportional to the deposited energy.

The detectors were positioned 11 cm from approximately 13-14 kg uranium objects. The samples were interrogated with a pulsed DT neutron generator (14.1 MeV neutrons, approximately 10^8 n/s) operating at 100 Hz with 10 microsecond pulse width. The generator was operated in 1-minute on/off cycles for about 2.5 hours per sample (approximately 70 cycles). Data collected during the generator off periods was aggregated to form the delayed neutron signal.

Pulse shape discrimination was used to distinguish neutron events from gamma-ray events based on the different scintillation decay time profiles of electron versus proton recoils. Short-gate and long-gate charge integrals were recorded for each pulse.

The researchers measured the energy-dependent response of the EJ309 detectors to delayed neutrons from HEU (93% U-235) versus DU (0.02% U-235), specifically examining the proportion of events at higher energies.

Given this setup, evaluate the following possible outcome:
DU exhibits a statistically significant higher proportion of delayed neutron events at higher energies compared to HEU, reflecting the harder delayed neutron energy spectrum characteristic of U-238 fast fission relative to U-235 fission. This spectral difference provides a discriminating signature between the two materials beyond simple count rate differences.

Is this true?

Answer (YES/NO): NO